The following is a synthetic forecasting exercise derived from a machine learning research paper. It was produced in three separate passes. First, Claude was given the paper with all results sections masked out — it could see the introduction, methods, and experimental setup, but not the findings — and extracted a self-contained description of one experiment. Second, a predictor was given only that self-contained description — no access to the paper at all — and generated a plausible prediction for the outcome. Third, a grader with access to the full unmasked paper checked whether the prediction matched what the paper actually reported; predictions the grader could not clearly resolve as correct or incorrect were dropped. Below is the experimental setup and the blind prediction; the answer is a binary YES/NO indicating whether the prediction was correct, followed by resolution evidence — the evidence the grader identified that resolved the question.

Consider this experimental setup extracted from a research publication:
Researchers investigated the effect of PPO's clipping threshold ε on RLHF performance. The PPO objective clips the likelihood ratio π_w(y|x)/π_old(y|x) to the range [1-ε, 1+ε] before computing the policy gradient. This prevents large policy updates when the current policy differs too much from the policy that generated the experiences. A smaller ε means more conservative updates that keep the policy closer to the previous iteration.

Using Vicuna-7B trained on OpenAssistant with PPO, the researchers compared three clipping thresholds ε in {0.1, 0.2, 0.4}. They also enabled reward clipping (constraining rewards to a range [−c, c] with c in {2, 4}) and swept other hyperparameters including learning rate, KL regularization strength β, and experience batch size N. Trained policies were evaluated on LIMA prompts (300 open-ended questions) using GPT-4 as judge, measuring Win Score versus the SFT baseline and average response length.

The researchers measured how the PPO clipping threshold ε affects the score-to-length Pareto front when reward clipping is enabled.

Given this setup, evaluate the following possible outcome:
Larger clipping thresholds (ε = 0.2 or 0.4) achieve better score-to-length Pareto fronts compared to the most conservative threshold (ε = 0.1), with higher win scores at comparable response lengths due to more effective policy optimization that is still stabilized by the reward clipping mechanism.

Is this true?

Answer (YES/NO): NO